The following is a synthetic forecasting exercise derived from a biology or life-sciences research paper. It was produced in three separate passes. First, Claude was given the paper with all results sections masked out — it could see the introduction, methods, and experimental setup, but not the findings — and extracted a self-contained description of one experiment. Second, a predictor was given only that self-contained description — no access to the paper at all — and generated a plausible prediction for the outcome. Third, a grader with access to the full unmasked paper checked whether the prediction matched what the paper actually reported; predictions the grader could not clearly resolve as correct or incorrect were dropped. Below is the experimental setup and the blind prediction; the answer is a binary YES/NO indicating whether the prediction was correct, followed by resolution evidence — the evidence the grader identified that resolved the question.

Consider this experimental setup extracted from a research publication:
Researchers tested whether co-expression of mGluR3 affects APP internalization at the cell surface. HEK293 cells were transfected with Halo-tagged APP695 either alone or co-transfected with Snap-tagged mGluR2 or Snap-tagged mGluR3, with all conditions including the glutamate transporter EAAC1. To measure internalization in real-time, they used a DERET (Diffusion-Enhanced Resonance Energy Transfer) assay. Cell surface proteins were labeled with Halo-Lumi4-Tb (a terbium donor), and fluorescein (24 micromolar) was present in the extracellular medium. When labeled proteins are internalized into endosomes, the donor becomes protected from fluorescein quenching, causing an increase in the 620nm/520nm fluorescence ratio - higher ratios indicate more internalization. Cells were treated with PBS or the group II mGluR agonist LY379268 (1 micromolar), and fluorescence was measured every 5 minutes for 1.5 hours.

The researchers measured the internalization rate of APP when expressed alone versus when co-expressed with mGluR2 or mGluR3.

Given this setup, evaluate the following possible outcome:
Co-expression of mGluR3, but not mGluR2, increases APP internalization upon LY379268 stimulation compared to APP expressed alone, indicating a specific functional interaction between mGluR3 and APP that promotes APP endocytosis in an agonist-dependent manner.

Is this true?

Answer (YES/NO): NO